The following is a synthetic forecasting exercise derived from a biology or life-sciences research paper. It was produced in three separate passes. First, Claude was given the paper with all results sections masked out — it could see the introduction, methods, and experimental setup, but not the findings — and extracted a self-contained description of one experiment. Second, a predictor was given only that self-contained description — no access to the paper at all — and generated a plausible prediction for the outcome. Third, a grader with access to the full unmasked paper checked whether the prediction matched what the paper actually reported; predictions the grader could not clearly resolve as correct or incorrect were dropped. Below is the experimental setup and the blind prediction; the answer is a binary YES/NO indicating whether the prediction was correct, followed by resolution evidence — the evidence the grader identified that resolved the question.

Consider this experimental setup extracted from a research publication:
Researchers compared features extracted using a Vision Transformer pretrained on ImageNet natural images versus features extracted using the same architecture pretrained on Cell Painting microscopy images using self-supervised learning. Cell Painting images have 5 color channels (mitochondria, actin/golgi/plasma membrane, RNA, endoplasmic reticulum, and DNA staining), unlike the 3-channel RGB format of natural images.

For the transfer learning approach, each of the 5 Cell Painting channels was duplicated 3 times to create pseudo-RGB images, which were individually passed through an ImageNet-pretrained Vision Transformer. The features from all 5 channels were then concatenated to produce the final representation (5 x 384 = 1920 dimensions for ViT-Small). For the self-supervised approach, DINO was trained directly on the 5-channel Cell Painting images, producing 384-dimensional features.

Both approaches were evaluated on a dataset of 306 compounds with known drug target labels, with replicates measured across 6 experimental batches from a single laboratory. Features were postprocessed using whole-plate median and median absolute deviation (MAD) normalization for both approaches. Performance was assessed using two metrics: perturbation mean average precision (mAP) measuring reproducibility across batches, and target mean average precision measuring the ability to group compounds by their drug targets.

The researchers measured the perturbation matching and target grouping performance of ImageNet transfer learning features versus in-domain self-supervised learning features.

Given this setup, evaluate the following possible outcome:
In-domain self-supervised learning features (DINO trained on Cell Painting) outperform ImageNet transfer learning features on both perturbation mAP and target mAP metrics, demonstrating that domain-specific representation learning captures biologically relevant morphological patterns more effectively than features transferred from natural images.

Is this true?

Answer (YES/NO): YES